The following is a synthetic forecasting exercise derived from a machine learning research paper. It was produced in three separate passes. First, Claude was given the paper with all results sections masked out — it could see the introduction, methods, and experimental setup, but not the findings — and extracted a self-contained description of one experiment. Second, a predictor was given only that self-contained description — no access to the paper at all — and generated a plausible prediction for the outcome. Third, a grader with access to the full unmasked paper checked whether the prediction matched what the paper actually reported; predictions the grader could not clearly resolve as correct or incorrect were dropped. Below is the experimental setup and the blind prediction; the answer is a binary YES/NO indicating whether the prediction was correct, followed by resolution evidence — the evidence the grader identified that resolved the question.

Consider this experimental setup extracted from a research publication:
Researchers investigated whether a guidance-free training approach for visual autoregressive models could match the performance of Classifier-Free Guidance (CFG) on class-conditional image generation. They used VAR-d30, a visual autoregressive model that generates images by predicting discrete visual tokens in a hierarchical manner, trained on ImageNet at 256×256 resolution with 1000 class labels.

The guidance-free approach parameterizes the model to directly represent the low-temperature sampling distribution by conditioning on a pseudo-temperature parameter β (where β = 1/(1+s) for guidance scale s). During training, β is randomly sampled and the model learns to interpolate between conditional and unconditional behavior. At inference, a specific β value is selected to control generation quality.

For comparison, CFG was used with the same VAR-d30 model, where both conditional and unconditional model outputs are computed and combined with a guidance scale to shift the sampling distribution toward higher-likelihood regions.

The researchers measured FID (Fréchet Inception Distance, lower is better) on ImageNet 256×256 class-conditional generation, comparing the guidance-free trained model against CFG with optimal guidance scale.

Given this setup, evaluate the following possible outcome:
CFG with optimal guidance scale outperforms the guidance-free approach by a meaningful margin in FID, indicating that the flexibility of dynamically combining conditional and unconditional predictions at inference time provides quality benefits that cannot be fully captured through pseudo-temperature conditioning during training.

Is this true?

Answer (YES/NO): NO